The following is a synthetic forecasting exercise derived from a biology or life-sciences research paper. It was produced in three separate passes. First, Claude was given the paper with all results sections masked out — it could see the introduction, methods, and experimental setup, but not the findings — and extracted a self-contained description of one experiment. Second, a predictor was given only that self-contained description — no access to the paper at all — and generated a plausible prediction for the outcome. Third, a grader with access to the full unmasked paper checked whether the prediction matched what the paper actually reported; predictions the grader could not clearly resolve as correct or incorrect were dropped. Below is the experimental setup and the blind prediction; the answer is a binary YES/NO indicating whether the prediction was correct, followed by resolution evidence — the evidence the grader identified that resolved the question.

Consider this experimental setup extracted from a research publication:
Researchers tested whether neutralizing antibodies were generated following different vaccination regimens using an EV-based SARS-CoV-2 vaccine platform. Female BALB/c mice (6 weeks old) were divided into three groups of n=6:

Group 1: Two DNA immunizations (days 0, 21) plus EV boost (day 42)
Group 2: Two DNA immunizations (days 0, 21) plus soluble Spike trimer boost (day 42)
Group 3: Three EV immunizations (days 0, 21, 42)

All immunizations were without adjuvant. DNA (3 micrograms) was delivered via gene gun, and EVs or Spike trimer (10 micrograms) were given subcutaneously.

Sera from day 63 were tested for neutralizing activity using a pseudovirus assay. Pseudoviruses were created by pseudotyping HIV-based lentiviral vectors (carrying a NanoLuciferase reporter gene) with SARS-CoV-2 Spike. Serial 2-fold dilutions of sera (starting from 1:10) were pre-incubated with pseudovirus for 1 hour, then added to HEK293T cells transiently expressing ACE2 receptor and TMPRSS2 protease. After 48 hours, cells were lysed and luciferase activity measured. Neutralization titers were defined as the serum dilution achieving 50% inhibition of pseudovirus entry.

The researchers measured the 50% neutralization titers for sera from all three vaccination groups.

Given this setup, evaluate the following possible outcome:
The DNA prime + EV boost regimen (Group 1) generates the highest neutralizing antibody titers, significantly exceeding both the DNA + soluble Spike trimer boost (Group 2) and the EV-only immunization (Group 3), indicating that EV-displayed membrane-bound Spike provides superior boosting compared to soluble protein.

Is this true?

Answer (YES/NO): NO